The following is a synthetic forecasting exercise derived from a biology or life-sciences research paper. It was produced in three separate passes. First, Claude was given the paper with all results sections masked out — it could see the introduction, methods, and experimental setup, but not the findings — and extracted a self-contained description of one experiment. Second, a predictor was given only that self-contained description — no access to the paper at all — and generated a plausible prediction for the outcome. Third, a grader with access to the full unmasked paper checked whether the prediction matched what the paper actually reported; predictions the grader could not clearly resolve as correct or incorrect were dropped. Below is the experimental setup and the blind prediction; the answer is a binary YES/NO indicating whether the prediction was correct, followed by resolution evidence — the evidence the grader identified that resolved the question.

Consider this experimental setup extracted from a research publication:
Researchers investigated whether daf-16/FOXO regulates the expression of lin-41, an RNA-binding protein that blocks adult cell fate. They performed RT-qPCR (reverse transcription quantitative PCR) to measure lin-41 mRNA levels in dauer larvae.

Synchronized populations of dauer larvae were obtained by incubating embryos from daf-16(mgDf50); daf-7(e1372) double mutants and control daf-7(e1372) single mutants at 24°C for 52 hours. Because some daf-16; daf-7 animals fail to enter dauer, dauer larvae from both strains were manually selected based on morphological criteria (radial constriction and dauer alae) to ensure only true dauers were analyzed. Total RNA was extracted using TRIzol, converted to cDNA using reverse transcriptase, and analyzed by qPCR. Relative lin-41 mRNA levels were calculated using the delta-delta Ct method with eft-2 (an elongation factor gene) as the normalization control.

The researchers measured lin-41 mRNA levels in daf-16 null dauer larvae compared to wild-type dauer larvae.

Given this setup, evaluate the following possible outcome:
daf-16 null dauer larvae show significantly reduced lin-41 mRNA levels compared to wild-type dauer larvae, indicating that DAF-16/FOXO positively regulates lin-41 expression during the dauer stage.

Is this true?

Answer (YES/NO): NO